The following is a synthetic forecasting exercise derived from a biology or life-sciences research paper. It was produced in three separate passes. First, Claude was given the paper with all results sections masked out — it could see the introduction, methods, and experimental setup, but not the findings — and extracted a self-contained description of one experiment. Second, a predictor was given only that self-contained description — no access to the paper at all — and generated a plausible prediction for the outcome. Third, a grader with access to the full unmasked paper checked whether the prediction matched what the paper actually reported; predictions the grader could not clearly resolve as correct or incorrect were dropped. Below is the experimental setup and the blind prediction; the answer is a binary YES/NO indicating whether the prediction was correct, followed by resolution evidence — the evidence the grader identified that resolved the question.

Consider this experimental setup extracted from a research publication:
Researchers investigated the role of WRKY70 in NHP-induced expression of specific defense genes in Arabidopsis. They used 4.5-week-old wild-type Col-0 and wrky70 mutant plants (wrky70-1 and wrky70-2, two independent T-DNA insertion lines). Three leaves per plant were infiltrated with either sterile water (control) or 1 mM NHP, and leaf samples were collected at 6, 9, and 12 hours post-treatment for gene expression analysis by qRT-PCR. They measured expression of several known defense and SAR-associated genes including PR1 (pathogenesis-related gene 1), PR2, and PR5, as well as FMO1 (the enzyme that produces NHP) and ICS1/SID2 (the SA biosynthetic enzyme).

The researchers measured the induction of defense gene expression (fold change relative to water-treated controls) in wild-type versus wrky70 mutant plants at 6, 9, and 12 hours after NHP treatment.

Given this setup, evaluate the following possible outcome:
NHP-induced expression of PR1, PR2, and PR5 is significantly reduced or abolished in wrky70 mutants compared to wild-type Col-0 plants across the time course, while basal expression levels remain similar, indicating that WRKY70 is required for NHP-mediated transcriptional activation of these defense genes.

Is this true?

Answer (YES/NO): NO